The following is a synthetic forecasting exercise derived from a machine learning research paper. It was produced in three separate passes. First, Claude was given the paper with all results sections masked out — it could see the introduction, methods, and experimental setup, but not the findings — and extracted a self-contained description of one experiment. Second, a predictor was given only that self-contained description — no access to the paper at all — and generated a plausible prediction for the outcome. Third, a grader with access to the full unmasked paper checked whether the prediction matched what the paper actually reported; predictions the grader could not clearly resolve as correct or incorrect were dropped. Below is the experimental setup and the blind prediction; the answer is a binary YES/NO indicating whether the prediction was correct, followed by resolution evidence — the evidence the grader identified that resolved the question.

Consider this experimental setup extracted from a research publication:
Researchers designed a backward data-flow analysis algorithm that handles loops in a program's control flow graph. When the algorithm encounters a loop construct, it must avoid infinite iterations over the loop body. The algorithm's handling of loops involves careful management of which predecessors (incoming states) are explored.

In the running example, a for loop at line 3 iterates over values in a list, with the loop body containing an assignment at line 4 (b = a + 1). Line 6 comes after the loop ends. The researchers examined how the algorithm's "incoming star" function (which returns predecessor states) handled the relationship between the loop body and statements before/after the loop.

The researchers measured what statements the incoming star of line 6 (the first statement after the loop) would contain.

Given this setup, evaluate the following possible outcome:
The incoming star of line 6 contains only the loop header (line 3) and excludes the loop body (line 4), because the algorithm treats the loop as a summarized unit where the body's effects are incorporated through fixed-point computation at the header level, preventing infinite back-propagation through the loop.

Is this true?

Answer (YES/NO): NO